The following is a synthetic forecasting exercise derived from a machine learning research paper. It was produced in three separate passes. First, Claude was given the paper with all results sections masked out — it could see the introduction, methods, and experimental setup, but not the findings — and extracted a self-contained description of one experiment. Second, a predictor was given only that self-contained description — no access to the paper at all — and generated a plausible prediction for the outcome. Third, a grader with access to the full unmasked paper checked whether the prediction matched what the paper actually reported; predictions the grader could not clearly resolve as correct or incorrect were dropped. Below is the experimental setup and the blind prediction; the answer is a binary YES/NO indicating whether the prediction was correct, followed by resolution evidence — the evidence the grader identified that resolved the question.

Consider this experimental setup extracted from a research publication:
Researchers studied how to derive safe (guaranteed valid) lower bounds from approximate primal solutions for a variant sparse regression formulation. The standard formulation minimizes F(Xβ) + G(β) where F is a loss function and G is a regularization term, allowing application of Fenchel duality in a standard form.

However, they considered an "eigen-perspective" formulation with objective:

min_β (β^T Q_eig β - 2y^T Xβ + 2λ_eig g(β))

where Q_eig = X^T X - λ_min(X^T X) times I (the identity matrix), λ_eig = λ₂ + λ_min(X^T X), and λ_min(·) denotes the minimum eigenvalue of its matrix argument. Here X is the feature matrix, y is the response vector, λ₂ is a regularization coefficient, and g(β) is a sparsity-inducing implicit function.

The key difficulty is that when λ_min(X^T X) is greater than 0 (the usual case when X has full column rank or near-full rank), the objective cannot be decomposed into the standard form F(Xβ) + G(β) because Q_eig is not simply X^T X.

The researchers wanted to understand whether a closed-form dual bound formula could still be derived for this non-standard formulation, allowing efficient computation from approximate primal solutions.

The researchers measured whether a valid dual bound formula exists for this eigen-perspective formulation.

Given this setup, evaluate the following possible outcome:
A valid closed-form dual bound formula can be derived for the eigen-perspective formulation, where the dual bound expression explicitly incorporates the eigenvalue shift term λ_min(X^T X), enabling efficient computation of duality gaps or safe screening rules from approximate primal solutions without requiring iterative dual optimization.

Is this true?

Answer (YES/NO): YES